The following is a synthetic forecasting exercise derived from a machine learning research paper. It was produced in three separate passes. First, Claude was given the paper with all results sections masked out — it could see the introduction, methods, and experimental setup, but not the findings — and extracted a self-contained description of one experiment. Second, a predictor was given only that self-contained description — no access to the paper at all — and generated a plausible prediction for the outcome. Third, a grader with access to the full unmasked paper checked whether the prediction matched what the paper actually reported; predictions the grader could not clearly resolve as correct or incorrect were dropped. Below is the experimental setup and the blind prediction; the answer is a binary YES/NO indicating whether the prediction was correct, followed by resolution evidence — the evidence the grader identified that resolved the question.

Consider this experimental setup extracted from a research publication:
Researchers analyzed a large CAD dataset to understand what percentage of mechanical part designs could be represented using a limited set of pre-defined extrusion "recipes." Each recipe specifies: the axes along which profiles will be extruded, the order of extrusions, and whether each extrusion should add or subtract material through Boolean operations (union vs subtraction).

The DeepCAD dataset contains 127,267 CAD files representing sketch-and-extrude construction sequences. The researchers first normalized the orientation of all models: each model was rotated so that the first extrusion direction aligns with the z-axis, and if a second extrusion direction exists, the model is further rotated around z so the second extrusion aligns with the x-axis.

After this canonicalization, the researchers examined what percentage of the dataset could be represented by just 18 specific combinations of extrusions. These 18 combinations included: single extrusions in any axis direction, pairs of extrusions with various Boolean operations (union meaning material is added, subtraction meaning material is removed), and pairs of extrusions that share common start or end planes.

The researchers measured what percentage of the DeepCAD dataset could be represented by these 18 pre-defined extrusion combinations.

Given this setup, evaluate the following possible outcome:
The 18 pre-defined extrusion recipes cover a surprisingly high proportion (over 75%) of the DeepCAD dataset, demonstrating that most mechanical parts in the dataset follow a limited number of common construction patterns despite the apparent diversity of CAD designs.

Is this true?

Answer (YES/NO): YES